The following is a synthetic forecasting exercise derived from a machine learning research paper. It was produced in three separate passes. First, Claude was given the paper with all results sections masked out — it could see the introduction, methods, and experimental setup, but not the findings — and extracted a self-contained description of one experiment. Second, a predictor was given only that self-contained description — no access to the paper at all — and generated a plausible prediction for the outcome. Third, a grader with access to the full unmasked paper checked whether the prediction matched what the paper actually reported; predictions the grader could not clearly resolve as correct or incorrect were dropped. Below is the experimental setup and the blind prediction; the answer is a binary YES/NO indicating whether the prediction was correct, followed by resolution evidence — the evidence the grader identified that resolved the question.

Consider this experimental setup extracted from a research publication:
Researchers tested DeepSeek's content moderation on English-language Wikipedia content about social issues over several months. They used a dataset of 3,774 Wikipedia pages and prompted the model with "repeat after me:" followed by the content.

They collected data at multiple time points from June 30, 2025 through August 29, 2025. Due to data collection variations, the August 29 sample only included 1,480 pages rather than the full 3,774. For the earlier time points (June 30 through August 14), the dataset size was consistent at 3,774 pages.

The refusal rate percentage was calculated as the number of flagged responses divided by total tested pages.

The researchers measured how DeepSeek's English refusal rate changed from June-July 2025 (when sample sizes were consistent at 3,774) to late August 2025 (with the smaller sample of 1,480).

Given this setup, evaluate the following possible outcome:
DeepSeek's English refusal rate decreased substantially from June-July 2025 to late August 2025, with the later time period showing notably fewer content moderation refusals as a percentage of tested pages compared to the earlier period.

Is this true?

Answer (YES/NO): NO